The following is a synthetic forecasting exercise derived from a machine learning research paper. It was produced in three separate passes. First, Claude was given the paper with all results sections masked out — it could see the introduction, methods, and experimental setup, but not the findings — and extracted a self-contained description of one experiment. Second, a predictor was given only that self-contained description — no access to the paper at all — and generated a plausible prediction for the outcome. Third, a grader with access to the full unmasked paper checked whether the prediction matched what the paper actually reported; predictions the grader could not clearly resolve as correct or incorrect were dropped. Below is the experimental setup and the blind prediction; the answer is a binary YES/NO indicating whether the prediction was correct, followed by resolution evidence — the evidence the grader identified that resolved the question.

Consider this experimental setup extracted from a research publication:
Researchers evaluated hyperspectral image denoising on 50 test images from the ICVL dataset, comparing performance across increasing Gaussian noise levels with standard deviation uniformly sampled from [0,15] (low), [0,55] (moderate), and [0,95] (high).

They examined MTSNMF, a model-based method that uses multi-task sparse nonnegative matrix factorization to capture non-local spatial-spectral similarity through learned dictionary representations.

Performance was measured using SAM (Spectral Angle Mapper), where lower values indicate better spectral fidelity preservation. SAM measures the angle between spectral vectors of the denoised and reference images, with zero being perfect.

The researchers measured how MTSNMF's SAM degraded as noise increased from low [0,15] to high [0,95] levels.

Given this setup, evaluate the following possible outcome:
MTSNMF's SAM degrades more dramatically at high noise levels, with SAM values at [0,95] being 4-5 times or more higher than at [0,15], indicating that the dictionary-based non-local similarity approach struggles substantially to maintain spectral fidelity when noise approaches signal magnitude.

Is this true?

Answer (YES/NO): NO